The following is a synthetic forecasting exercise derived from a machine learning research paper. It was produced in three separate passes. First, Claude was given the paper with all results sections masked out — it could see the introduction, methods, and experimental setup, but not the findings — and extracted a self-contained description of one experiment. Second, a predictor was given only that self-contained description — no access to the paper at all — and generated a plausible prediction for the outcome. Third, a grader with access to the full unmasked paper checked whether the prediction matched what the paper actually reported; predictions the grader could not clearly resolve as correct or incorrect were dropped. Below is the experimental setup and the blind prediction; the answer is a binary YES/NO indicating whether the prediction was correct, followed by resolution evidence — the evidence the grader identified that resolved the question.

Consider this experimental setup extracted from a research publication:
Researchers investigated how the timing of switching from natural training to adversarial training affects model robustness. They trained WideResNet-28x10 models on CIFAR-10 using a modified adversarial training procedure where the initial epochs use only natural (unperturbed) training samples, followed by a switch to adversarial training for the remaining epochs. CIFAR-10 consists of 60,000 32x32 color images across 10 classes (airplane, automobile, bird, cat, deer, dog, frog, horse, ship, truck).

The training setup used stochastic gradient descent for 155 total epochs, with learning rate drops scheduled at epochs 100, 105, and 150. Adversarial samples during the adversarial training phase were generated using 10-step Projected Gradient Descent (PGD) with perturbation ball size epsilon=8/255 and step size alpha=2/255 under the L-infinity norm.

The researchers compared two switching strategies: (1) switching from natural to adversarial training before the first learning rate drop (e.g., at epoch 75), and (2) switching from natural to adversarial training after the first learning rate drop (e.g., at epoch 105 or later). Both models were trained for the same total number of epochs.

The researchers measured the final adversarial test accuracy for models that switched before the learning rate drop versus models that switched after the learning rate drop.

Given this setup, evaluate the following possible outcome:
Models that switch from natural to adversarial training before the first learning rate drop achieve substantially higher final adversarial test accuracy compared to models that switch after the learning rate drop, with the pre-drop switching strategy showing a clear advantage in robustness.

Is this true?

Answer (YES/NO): YES